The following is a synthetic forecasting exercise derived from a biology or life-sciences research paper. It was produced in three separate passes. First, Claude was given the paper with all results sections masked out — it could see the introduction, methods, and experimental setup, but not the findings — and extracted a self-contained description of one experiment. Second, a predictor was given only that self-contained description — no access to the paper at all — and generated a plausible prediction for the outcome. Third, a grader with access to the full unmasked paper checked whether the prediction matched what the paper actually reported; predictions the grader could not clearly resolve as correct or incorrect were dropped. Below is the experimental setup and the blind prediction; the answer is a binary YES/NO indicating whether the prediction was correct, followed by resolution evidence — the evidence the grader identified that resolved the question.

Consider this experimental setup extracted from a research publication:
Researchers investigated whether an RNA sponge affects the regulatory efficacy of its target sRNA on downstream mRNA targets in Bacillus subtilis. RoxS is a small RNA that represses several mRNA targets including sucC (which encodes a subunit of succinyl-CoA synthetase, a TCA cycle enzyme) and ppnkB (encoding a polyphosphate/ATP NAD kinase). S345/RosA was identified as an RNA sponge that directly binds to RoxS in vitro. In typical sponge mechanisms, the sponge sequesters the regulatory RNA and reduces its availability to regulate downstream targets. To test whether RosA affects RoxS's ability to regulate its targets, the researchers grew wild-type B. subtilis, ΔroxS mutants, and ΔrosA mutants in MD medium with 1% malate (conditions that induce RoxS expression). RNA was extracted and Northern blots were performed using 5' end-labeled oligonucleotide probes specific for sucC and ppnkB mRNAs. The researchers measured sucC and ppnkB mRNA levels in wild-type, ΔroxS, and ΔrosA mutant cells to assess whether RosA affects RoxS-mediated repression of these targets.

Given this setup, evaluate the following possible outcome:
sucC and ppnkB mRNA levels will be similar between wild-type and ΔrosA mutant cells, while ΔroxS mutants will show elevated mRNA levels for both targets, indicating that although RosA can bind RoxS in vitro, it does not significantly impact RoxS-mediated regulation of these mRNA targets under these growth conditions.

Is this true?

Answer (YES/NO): NO